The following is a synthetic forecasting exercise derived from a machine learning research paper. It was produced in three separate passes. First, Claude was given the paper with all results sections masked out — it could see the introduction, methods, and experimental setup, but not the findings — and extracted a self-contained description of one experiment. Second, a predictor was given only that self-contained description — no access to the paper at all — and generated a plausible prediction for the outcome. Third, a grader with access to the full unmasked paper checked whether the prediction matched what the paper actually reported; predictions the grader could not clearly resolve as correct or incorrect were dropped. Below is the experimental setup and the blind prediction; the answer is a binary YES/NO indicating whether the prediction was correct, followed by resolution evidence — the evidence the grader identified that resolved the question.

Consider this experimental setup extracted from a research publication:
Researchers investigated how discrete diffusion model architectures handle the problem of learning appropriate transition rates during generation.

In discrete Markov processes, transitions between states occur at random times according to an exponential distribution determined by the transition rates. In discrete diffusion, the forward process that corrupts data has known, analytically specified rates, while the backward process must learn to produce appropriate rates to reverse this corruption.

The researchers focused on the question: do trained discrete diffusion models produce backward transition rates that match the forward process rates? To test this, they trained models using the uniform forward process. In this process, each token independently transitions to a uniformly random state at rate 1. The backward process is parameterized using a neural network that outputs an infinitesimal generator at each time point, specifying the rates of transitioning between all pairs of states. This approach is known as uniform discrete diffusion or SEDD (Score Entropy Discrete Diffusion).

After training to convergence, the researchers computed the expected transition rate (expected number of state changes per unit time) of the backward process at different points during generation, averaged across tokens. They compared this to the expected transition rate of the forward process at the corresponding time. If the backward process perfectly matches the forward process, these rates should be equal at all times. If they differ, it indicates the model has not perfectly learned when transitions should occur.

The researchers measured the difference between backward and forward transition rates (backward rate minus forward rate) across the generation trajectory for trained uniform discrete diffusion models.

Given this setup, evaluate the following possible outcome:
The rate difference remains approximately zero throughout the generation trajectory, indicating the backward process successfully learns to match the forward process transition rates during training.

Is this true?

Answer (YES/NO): NO